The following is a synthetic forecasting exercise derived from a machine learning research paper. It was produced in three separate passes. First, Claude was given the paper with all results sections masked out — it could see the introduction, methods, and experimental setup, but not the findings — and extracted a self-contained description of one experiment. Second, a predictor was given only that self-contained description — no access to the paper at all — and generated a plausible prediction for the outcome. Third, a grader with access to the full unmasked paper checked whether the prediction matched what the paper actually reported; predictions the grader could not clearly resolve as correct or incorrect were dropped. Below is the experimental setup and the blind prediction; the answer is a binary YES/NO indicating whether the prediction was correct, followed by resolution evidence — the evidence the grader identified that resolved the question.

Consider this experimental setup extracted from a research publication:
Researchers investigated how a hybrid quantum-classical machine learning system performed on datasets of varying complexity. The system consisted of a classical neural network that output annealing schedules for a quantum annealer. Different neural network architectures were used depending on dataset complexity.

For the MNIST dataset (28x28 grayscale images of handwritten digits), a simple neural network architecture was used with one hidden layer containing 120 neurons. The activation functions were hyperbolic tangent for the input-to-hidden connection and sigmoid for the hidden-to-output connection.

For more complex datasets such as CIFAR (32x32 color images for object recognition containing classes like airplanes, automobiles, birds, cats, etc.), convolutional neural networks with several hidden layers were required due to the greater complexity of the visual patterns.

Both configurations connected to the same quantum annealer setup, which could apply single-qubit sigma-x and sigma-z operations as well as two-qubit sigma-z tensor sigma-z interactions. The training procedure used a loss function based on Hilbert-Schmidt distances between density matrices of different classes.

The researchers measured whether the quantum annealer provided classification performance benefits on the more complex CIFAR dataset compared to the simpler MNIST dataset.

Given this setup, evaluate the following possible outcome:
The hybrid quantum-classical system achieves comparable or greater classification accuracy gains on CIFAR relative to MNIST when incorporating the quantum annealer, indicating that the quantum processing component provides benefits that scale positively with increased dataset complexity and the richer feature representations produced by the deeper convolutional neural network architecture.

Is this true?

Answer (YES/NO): NO